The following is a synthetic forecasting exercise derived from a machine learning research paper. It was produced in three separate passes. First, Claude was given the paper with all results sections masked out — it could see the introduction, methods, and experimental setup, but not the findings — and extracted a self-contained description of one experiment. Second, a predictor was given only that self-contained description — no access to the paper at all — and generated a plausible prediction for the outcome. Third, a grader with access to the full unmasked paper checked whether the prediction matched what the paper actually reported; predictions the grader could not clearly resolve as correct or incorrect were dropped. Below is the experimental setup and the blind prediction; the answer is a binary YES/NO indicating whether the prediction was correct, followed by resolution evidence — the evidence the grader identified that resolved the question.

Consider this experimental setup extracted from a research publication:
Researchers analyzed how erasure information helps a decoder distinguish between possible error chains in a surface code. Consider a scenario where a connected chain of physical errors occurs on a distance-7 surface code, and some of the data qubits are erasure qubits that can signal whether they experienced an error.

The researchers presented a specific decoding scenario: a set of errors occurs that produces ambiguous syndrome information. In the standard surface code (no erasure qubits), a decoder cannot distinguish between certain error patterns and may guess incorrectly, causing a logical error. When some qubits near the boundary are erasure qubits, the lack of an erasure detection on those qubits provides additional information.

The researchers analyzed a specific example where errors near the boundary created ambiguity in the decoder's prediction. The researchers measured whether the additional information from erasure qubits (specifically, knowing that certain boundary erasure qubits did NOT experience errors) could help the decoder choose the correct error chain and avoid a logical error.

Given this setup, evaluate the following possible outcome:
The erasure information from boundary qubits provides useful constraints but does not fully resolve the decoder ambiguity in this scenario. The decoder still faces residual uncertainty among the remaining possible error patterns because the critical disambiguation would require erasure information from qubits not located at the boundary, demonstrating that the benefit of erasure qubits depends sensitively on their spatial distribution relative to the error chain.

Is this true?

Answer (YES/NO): NO